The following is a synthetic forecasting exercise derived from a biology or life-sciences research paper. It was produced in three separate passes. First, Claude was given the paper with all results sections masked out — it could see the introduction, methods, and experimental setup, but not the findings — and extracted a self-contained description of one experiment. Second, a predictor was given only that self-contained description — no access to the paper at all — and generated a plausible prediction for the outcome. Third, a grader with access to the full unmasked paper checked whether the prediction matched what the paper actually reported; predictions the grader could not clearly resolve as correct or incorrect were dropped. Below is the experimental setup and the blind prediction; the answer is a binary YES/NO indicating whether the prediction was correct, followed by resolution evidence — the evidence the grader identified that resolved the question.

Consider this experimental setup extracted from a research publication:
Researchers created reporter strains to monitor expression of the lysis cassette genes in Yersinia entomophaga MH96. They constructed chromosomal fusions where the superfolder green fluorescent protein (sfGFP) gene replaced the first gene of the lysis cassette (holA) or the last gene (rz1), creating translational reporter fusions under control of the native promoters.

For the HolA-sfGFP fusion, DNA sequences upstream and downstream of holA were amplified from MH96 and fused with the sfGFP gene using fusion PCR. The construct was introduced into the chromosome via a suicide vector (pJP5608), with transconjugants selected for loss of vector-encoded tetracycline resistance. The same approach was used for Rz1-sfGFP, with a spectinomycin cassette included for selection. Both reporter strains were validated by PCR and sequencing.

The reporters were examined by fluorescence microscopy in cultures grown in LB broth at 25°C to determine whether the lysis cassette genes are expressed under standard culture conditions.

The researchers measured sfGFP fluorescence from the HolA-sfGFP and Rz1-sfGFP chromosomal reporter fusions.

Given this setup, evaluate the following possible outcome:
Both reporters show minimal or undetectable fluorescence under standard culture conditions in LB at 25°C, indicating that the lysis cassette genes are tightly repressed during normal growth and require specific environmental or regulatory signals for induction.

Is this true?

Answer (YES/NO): NO